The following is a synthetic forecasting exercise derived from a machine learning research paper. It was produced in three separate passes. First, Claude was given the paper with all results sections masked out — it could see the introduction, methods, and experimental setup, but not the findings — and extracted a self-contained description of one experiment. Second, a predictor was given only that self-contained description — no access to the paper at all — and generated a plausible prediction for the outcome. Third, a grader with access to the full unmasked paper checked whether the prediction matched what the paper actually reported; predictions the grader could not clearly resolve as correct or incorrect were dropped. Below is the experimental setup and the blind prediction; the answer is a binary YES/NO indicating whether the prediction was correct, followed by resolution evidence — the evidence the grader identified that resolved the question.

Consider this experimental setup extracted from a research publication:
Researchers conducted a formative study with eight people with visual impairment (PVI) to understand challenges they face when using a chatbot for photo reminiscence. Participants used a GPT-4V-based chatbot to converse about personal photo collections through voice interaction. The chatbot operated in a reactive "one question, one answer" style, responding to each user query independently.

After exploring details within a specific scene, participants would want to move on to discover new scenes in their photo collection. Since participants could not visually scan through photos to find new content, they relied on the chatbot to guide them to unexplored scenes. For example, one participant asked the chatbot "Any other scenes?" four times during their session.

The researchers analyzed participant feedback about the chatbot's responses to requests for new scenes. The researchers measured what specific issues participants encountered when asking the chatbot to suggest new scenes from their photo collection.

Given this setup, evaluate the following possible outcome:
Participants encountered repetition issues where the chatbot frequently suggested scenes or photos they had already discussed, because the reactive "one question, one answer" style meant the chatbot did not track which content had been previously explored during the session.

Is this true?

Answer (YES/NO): YES